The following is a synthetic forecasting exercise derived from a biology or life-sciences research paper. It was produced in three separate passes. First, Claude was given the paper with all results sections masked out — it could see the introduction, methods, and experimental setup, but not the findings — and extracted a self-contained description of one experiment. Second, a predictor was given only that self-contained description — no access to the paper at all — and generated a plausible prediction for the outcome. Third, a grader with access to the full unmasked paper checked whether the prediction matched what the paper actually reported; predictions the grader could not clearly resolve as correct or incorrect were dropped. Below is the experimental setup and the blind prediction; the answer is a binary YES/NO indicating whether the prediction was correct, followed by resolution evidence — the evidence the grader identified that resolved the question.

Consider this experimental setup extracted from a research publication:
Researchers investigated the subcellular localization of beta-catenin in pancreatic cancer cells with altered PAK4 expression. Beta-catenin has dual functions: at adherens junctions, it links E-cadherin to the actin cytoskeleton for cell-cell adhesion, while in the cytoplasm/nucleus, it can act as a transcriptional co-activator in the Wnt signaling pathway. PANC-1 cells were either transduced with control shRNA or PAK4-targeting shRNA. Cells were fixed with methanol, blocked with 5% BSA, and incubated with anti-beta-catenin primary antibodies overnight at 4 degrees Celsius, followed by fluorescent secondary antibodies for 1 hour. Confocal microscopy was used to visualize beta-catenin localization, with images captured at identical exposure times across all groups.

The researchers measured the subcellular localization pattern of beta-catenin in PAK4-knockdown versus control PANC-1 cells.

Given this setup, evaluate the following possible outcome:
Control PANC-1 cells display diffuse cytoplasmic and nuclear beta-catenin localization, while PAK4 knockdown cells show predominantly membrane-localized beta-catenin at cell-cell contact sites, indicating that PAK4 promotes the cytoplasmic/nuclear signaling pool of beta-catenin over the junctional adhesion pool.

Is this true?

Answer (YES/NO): NO